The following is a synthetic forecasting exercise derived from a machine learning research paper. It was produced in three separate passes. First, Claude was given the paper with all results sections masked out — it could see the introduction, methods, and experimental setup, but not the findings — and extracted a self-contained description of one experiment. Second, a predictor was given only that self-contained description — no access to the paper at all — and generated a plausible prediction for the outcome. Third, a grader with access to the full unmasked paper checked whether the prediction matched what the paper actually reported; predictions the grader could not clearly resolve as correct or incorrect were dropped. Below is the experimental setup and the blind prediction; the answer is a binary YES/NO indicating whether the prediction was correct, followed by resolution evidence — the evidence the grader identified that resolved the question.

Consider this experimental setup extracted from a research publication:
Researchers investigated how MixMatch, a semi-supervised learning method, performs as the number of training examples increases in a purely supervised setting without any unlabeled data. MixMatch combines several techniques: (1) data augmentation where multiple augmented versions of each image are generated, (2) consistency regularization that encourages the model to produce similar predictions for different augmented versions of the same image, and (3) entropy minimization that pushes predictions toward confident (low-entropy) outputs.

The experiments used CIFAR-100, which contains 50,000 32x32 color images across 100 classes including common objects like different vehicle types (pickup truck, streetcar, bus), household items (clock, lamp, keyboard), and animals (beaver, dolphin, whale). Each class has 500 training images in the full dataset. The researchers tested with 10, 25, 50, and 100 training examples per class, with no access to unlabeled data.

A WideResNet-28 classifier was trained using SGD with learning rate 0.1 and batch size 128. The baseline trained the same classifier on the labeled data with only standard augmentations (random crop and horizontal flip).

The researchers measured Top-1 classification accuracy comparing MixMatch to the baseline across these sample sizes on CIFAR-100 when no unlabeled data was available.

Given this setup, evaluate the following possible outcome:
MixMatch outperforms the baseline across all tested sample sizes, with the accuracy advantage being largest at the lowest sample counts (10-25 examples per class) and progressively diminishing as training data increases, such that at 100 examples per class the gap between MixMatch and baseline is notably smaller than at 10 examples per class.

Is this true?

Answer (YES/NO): NO